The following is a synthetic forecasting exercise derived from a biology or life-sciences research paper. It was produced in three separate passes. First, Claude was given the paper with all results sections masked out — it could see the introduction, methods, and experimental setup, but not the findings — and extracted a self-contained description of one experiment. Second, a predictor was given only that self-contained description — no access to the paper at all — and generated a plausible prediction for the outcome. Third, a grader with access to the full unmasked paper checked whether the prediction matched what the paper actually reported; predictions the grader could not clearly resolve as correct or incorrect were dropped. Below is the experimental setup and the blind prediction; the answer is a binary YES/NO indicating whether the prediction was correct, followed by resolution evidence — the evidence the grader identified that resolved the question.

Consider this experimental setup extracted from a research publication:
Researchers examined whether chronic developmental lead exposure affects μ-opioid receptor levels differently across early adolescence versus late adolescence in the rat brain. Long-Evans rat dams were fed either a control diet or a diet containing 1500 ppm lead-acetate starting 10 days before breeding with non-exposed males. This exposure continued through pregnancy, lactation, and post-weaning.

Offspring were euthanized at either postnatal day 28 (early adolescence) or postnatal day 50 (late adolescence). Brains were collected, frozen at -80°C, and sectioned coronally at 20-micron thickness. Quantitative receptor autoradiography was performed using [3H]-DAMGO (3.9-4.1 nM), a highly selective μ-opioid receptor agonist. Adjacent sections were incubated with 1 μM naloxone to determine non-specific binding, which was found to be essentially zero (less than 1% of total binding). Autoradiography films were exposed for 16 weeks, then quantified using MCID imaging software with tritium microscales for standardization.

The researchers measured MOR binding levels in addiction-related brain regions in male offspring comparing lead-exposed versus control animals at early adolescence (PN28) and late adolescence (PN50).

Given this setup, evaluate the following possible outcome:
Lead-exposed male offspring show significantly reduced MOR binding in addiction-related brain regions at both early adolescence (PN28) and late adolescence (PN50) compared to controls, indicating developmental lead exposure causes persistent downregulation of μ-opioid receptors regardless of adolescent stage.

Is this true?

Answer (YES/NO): NO